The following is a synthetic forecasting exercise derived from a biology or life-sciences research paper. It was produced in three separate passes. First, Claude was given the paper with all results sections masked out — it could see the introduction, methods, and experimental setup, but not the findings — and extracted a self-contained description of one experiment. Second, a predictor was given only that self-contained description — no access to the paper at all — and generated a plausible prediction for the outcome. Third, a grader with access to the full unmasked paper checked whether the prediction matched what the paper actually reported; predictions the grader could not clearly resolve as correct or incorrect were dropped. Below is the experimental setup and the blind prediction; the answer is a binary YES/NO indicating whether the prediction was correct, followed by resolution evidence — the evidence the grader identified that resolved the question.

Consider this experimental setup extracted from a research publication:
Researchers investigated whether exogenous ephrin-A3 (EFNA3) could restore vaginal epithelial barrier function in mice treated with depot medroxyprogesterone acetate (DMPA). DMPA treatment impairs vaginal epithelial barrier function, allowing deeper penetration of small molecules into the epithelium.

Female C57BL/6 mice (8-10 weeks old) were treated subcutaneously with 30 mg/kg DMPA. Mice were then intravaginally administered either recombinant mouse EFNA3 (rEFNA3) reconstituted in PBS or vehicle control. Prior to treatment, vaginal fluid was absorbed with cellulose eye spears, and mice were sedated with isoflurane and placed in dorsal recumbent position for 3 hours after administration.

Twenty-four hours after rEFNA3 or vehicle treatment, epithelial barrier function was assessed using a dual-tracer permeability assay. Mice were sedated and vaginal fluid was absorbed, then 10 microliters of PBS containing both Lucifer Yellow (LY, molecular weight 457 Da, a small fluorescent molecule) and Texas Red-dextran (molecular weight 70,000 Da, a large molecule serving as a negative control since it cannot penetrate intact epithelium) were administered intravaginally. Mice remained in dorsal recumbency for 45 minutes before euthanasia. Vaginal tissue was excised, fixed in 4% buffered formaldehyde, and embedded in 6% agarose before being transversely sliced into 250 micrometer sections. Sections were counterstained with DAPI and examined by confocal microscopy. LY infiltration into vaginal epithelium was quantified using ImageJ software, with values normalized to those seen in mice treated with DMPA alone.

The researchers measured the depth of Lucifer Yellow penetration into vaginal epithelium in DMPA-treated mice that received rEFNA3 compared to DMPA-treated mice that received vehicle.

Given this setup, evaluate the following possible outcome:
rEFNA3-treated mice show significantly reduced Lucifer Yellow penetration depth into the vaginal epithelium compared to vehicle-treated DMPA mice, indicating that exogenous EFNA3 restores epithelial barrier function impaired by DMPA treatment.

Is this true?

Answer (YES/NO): YES